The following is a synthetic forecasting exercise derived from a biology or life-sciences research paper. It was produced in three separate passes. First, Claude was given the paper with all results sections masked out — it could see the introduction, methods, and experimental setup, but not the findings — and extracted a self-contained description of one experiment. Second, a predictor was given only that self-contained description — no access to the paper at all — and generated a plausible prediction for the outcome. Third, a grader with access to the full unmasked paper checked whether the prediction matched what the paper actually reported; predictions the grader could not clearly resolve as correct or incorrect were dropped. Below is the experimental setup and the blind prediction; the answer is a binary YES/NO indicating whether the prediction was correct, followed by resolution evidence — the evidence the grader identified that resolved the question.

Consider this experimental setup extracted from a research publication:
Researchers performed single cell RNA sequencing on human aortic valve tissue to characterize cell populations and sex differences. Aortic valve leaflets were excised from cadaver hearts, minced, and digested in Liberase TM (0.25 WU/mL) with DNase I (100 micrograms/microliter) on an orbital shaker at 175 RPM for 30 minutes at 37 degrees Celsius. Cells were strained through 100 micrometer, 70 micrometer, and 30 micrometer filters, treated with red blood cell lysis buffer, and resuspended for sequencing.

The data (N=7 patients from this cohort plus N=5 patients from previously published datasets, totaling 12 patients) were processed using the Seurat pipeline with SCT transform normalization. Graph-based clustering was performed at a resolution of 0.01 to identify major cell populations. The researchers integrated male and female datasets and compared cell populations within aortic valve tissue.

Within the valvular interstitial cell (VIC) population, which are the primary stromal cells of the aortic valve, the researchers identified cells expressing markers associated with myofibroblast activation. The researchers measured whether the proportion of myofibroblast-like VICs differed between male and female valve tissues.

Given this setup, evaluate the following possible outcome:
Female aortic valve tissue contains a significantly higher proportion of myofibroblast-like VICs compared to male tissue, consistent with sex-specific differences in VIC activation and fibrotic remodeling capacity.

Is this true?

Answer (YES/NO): YES